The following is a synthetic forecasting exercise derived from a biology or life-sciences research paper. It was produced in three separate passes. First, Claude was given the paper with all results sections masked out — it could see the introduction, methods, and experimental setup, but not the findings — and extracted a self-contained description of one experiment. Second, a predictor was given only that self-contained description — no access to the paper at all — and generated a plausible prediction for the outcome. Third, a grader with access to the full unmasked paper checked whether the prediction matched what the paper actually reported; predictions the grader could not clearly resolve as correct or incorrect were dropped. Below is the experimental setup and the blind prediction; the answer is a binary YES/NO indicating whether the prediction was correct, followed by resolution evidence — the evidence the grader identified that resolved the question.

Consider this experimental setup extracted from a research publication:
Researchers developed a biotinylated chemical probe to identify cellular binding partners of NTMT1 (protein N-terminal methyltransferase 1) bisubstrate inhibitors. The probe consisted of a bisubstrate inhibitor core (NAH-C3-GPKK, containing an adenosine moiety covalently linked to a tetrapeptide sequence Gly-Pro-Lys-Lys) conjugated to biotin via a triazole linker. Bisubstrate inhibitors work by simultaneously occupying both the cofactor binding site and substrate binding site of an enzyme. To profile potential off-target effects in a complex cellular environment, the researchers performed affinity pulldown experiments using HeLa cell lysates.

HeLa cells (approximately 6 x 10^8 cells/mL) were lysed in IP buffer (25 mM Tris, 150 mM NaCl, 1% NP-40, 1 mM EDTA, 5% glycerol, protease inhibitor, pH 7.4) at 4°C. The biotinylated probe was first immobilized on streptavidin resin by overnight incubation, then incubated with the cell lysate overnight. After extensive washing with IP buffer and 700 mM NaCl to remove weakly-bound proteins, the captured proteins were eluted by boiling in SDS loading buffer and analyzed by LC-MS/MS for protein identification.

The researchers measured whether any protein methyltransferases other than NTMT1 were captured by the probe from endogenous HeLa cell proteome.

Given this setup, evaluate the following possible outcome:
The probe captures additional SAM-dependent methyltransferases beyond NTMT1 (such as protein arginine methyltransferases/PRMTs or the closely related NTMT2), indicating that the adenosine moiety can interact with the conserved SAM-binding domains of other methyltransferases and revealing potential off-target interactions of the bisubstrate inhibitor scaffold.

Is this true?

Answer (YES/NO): NO